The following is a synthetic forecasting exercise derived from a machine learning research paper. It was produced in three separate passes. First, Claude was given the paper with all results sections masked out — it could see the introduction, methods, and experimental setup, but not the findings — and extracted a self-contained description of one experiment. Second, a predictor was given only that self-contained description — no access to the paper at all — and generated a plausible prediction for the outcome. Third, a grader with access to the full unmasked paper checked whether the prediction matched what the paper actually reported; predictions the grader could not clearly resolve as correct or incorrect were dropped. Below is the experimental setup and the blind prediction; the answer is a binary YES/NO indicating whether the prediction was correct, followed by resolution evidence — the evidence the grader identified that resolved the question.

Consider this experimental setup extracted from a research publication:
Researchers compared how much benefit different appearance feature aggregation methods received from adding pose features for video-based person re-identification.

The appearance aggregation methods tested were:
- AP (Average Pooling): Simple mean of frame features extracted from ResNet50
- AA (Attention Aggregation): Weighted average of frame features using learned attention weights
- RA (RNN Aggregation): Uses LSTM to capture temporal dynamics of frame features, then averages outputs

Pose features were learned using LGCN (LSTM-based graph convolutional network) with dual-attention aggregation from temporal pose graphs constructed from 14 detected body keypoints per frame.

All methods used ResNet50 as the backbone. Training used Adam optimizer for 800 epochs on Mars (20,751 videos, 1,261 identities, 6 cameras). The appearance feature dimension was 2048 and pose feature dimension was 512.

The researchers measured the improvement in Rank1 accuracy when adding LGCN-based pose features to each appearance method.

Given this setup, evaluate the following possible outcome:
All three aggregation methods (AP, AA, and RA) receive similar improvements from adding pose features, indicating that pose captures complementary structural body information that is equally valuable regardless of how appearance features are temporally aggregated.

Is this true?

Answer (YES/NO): NO